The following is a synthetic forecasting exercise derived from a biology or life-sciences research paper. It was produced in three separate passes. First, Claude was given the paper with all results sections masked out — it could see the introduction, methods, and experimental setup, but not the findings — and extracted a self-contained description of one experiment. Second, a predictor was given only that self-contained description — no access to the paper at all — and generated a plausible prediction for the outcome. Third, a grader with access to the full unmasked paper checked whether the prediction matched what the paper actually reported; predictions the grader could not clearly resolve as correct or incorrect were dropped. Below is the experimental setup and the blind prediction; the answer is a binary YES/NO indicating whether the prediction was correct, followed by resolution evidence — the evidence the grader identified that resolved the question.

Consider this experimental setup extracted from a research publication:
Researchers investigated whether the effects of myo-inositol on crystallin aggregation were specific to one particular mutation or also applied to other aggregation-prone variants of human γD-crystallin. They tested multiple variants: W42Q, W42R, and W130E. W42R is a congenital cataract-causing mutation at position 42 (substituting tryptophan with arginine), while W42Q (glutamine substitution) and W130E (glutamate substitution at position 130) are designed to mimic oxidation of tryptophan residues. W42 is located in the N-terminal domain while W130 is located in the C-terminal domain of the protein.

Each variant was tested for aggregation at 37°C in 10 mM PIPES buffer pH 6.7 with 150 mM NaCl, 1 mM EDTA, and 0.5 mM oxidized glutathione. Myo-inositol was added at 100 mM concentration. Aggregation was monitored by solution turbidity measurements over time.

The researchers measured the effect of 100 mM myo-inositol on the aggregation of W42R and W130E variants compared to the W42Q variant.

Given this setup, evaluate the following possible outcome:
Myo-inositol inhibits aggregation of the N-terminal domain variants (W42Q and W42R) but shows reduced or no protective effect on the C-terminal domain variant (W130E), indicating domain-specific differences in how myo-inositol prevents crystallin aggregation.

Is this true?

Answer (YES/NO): NO